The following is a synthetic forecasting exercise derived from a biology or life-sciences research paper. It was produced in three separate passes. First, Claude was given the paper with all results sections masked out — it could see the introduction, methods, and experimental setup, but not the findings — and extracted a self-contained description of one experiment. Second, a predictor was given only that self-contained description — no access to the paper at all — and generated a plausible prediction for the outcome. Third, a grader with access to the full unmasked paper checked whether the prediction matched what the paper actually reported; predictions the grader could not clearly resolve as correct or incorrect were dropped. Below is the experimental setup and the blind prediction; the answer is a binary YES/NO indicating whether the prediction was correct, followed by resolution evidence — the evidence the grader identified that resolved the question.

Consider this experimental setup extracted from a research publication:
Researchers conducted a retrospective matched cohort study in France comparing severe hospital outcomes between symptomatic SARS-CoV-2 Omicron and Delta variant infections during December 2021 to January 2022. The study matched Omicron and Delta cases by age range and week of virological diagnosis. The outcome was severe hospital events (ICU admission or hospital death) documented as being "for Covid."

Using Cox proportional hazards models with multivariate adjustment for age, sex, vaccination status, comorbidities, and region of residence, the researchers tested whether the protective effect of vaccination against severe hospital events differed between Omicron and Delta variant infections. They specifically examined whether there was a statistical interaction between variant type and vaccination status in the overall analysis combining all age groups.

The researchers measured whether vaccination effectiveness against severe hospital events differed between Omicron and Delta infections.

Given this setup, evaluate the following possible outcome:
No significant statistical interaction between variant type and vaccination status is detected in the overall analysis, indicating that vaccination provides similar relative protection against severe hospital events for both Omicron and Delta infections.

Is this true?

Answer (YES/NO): YES